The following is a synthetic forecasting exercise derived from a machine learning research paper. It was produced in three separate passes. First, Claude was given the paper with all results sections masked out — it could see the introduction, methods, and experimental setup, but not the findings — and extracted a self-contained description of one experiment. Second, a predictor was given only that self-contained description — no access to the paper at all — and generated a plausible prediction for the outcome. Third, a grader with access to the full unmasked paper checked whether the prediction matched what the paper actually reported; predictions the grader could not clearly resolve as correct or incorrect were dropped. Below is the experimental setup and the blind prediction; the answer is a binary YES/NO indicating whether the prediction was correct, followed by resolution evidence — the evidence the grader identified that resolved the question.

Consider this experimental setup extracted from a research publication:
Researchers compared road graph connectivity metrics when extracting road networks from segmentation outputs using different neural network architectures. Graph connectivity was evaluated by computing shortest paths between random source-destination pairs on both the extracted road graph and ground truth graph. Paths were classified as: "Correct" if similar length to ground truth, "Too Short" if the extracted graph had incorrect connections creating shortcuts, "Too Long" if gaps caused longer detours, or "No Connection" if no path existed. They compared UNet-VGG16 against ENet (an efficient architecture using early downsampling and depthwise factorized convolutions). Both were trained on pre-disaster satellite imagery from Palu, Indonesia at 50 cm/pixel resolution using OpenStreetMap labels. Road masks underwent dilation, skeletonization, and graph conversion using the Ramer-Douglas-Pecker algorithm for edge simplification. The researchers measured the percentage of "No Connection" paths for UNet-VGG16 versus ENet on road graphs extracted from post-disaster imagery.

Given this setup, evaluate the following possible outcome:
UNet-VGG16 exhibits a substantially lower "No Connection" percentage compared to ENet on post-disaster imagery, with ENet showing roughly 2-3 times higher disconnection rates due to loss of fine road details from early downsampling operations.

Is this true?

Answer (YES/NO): NO